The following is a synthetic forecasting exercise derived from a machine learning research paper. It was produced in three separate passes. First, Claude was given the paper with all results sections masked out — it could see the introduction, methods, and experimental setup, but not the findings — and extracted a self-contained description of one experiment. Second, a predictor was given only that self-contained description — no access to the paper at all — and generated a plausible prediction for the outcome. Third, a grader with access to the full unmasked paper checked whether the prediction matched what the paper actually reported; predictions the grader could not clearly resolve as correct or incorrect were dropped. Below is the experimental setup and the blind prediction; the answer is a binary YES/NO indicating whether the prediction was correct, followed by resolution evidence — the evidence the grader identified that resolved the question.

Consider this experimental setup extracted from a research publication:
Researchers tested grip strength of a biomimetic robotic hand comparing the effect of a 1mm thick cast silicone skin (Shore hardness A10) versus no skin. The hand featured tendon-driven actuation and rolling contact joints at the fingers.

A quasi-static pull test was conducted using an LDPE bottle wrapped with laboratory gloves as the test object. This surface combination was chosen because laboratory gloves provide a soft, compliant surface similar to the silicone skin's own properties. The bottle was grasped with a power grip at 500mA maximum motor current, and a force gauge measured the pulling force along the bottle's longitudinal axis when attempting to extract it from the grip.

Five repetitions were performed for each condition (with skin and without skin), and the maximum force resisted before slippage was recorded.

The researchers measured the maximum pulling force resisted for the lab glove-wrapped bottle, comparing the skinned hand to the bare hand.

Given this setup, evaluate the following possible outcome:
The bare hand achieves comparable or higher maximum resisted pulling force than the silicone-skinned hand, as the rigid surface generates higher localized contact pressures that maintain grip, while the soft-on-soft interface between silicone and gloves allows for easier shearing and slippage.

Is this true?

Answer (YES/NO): NO